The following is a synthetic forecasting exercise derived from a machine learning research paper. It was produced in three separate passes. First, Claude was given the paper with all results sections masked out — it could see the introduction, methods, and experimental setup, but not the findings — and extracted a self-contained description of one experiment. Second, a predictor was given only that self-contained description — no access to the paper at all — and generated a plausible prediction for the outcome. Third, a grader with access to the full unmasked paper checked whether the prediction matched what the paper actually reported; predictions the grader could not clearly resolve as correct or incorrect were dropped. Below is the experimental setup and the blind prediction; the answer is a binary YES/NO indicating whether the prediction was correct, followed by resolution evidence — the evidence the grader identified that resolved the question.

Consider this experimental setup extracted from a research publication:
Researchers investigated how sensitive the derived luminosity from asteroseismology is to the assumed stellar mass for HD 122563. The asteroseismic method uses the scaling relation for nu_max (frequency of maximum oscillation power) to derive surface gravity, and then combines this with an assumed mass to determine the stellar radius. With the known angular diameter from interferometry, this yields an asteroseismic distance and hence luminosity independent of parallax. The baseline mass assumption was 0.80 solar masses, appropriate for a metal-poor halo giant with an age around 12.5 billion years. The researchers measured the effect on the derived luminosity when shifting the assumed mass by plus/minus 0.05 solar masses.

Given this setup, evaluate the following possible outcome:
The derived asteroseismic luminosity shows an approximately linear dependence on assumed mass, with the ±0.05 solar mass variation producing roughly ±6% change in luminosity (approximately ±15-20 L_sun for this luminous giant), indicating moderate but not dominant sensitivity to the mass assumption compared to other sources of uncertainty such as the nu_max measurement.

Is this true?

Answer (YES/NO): NO